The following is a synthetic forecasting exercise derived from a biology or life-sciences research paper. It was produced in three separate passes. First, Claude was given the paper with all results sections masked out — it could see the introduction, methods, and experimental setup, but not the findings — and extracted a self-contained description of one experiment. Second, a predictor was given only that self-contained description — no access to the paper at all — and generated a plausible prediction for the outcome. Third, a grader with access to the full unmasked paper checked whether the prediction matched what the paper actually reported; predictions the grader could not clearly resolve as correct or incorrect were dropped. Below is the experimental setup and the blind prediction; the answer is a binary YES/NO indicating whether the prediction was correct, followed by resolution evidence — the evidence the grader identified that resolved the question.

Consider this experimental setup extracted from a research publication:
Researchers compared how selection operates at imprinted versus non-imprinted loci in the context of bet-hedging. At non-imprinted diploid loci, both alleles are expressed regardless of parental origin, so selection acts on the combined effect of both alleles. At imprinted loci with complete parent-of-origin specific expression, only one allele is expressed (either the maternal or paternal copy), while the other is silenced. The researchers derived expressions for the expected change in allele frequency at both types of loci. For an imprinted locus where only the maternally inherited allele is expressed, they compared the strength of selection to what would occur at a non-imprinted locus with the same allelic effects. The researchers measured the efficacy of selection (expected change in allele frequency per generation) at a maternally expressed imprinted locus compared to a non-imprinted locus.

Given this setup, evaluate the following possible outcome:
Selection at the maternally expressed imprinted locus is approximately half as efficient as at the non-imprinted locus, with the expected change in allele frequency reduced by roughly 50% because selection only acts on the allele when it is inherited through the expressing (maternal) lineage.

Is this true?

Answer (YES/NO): YES